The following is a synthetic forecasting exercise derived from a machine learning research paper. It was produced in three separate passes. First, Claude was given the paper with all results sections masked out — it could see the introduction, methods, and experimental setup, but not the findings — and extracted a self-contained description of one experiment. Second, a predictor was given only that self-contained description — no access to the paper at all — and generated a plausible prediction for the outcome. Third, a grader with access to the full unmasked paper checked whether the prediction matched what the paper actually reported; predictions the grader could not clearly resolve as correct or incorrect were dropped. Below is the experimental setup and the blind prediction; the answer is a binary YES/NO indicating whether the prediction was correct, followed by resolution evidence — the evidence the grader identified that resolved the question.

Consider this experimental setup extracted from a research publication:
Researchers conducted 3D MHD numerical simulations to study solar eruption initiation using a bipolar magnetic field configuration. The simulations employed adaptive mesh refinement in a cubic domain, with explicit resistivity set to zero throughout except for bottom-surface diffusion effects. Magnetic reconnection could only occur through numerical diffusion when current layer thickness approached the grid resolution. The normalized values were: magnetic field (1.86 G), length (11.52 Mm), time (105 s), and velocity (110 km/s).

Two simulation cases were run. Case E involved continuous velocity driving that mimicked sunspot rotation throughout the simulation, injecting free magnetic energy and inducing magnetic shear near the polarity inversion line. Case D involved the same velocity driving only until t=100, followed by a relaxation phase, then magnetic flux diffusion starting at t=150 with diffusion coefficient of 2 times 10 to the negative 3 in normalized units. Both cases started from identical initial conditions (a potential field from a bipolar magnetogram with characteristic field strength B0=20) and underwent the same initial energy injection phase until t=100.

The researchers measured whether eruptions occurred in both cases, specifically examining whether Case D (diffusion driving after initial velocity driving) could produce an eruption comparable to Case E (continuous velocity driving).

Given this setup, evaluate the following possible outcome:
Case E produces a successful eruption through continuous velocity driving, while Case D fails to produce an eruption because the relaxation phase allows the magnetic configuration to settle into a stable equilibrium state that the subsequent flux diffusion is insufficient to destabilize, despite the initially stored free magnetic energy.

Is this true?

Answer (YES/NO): NO